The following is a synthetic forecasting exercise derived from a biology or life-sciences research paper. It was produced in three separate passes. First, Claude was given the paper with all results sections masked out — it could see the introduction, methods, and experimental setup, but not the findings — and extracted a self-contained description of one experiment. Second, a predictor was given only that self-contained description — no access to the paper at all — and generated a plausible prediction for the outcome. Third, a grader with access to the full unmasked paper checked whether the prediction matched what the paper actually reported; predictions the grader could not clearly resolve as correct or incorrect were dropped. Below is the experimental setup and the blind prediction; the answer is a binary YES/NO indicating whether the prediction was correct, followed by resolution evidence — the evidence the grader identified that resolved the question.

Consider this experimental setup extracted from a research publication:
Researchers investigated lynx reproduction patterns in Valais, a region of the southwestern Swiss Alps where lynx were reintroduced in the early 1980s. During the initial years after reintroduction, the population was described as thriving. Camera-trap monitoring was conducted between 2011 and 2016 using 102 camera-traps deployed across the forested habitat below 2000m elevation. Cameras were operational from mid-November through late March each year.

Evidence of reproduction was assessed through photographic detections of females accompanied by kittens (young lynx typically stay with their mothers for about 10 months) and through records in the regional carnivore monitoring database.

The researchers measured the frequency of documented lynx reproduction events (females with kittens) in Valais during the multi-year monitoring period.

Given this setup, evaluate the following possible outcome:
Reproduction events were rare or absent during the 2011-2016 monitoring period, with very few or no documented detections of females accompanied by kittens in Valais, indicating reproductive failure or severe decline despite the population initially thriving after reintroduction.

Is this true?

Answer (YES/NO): YES